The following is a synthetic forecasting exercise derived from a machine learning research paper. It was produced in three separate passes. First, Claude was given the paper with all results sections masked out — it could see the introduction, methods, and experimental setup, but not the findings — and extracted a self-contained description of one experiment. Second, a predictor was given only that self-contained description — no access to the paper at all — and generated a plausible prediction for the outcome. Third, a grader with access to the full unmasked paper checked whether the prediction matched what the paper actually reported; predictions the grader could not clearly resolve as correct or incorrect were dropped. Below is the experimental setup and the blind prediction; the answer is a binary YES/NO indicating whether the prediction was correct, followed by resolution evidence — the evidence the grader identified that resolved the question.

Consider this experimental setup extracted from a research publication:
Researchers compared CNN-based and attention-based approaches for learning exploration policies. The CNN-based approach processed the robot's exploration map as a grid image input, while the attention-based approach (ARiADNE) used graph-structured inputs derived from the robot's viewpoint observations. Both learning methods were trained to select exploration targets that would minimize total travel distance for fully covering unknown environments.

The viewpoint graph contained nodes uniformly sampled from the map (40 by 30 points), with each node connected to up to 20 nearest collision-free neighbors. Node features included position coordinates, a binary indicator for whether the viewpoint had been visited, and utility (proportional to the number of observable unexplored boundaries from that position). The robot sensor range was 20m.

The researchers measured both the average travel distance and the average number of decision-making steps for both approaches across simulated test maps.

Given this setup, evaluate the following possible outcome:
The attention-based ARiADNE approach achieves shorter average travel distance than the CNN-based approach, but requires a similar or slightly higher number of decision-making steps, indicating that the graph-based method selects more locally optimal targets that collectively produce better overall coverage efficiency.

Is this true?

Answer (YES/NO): NO